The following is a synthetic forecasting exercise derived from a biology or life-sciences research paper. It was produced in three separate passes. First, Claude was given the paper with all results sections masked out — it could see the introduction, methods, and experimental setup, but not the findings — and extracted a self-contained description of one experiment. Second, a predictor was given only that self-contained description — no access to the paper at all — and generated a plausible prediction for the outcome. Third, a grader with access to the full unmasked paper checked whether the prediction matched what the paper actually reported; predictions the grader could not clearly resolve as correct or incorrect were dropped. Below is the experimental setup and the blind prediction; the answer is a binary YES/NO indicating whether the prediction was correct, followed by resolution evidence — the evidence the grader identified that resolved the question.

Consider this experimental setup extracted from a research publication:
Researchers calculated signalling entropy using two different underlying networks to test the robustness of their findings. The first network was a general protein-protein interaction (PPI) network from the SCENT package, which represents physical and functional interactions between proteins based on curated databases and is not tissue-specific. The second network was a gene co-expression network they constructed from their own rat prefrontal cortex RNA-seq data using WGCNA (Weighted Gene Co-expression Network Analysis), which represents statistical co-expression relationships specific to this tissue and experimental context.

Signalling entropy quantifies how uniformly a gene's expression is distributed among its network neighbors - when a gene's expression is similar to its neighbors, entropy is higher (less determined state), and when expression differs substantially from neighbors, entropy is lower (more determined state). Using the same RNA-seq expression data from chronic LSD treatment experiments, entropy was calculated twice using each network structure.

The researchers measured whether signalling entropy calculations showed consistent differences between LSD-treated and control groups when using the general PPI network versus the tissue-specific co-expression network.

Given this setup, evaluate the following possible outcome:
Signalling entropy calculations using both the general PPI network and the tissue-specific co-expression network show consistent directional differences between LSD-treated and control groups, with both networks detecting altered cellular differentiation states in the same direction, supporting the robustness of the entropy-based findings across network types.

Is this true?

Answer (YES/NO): YES